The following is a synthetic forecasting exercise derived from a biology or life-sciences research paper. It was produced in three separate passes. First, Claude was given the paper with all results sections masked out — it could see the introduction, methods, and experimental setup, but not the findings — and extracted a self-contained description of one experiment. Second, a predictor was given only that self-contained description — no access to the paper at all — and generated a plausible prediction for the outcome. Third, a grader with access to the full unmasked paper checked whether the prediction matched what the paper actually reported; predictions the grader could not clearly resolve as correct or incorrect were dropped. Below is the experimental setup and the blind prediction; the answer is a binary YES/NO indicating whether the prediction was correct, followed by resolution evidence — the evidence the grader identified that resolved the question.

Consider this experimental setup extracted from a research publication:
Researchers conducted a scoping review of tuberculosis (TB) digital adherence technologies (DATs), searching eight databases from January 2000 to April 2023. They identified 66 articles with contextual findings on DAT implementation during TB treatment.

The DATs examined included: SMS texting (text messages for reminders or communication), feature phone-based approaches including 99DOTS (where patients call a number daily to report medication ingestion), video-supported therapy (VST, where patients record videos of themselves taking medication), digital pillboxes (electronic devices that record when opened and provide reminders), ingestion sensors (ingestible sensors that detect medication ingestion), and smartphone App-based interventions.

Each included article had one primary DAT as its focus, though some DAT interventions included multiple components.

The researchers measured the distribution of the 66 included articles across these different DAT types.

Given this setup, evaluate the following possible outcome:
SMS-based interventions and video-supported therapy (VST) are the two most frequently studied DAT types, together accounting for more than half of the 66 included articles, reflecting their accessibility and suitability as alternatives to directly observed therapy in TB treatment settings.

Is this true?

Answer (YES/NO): YES